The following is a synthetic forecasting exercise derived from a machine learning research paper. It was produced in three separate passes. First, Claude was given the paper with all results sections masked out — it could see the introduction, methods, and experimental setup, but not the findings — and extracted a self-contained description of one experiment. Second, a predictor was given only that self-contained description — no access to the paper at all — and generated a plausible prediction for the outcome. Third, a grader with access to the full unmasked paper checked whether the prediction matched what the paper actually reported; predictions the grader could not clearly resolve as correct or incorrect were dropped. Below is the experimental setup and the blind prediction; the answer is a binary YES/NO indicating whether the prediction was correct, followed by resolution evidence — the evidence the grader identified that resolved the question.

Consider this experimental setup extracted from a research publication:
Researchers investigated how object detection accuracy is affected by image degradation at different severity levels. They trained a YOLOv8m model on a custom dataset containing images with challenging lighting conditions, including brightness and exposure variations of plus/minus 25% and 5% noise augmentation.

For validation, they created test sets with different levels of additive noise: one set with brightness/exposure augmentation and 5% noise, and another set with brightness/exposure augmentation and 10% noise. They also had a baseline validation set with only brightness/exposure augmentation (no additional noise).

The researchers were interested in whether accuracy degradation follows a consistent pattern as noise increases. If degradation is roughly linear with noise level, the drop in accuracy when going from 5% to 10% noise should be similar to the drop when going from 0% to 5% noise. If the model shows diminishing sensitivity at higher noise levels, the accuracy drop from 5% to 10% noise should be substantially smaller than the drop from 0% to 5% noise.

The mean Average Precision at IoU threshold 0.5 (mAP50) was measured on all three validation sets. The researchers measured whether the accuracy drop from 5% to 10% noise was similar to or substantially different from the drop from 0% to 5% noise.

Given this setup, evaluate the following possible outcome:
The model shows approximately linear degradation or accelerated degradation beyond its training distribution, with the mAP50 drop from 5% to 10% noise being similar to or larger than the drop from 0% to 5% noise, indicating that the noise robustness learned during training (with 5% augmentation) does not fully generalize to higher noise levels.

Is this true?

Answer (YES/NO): NO